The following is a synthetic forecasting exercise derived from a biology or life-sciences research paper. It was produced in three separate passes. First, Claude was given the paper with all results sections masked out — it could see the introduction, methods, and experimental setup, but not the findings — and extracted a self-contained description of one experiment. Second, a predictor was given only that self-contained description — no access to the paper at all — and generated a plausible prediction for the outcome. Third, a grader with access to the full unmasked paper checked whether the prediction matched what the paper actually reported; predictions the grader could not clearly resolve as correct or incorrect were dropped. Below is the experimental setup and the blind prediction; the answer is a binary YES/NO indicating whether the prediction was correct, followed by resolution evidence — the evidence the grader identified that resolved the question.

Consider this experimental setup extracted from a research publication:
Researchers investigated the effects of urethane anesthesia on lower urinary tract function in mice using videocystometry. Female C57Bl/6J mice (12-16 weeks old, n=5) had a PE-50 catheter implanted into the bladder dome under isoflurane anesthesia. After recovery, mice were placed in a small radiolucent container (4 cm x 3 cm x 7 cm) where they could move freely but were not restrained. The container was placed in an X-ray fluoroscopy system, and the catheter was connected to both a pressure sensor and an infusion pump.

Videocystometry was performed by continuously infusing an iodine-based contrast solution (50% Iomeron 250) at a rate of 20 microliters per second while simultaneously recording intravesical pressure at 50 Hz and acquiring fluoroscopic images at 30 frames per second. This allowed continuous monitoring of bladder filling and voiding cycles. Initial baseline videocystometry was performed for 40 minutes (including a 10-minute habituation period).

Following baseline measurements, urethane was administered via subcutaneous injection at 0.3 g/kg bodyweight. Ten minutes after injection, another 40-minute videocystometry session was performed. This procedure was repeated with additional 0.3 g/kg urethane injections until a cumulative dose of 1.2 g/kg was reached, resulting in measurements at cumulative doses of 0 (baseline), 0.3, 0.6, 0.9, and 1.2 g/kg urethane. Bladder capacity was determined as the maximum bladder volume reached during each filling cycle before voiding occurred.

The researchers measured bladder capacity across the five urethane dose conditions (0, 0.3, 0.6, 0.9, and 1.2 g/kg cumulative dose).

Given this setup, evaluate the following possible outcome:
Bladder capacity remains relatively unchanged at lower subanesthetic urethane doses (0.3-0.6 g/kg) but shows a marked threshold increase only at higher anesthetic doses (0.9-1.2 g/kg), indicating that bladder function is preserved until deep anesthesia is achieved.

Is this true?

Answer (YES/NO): NO